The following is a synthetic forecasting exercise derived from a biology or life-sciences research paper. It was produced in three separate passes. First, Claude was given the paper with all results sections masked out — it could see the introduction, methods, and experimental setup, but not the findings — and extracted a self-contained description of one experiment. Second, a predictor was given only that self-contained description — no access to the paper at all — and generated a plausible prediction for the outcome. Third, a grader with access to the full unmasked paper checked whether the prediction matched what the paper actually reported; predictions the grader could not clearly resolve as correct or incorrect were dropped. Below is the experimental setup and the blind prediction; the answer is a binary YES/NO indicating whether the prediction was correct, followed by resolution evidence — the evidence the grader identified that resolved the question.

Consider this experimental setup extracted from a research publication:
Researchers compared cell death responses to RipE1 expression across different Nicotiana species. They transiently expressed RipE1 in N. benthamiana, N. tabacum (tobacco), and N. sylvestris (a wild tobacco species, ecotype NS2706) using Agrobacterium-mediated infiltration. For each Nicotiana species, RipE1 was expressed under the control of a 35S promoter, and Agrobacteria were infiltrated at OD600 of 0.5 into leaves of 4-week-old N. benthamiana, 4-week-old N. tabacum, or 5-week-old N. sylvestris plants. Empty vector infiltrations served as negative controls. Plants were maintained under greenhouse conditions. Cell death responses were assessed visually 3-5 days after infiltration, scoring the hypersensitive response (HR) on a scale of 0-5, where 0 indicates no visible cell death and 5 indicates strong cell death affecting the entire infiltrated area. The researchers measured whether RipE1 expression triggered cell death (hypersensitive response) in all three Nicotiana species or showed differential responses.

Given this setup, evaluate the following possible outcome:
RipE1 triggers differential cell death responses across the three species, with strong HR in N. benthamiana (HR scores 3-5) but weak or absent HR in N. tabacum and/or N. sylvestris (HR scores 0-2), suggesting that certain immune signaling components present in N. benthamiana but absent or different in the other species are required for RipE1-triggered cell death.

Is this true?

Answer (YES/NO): NO